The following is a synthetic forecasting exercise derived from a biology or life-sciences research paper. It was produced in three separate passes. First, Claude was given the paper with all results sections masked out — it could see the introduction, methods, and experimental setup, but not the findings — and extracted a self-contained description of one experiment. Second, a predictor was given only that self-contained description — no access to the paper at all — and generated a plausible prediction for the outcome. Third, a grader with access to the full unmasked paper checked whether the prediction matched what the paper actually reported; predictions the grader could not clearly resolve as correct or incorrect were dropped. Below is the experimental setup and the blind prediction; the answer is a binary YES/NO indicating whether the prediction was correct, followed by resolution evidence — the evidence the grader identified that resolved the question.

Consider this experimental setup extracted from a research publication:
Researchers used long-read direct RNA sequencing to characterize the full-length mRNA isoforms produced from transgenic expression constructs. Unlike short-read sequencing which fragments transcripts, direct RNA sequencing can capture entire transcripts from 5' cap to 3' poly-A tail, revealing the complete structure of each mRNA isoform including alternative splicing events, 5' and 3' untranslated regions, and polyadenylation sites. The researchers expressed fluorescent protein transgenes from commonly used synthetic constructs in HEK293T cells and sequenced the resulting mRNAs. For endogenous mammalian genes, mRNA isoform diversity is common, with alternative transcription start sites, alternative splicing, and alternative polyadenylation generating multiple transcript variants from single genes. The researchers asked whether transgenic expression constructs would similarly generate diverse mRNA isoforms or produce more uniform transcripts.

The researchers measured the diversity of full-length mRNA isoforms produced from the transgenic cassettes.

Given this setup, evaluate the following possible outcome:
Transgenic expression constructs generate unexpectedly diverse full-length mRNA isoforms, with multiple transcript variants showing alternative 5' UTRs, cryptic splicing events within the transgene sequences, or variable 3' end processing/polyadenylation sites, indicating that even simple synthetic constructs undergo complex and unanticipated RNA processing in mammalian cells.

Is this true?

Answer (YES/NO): NO